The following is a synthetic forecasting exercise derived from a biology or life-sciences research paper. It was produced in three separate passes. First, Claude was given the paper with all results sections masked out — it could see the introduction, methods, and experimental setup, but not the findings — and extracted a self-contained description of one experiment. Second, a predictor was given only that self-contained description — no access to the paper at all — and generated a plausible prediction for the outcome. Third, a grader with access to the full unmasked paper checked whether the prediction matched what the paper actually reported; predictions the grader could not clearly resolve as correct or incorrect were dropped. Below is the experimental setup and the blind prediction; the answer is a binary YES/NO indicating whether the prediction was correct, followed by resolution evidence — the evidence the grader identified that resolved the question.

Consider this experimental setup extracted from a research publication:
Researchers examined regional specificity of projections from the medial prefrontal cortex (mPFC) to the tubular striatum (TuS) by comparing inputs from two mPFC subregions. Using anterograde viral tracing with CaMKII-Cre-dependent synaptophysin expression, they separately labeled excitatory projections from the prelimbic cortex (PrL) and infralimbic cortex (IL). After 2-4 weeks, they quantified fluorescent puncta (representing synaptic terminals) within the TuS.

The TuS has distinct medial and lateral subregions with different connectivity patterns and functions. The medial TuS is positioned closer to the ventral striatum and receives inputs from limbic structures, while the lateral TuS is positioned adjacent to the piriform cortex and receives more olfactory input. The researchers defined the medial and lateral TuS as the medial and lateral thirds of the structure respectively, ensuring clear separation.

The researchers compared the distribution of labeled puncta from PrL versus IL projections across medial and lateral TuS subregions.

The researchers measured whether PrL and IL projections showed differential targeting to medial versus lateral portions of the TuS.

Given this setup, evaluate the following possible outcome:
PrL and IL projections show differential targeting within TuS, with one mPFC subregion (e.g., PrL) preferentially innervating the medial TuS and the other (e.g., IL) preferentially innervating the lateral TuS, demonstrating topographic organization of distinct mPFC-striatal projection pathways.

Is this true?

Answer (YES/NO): NO